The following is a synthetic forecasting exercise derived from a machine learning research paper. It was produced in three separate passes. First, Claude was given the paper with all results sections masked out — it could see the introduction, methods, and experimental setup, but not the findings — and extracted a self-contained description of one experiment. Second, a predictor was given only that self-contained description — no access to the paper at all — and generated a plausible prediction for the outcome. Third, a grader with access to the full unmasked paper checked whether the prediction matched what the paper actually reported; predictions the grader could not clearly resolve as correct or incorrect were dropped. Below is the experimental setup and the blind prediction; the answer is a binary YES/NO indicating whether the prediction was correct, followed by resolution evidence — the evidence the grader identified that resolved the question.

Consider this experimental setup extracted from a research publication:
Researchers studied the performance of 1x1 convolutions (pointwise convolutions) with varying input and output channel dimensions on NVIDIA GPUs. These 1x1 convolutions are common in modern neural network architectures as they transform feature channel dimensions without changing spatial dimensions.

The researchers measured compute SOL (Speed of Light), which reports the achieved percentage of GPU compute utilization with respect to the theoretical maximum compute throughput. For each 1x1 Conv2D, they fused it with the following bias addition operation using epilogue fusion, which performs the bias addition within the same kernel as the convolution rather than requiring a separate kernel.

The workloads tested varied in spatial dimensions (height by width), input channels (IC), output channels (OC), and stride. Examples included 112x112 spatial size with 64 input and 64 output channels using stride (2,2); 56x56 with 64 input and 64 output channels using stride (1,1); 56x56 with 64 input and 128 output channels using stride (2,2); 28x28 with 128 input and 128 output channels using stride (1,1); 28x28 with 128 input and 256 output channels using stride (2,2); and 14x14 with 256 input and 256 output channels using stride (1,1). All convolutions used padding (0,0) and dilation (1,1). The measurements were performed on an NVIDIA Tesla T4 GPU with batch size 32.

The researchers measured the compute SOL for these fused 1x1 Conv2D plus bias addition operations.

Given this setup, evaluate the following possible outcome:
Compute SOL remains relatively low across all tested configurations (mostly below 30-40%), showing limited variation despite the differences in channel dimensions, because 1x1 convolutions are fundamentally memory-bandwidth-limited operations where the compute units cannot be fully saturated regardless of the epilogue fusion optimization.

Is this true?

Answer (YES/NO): NO